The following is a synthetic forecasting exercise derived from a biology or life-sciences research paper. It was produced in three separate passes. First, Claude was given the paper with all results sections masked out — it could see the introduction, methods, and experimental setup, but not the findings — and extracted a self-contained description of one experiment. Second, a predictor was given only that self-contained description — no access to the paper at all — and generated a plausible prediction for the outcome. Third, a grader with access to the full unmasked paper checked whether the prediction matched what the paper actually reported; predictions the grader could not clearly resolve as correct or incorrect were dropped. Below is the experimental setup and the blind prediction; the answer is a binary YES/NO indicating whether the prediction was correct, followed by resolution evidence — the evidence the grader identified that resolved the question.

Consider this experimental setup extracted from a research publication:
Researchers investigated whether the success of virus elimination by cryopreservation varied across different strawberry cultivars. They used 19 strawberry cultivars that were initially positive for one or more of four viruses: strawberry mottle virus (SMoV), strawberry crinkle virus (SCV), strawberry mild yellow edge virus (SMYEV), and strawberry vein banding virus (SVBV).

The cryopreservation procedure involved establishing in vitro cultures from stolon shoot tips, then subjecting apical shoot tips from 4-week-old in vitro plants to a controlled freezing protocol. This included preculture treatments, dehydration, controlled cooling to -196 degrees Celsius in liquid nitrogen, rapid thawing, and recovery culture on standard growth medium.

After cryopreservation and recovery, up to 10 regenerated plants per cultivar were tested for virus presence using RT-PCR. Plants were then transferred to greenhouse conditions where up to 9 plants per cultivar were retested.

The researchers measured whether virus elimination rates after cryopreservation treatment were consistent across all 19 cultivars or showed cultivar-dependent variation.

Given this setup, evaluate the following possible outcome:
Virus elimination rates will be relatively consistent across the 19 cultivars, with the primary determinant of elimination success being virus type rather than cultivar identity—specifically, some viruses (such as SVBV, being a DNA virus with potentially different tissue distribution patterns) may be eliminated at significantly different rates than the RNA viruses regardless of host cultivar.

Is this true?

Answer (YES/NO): NO